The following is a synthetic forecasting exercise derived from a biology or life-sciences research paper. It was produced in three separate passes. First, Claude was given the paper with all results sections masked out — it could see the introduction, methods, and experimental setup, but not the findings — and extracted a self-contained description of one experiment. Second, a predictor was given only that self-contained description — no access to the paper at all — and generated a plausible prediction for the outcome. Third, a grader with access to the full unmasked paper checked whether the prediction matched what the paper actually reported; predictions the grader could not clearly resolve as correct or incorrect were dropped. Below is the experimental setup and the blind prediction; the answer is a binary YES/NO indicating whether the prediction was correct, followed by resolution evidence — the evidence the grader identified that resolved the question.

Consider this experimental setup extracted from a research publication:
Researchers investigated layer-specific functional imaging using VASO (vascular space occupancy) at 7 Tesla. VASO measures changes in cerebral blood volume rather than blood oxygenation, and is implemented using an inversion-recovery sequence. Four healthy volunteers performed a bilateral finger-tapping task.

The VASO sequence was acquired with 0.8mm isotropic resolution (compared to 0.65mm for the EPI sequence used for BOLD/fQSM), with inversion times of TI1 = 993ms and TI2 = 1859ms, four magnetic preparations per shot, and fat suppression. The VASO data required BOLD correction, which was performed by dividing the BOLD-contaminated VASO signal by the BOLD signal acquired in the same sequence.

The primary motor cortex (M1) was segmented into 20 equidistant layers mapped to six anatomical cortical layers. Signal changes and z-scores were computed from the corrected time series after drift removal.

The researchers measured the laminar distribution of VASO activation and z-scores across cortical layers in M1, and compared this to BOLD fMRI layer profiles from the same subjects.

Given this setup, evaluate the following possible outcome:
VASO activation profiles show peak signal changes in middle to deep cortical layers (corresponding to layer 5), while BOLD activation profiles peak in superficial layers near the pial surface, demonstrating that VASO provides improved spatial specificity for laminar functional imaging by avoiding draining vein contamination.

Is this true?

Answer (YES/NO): NO